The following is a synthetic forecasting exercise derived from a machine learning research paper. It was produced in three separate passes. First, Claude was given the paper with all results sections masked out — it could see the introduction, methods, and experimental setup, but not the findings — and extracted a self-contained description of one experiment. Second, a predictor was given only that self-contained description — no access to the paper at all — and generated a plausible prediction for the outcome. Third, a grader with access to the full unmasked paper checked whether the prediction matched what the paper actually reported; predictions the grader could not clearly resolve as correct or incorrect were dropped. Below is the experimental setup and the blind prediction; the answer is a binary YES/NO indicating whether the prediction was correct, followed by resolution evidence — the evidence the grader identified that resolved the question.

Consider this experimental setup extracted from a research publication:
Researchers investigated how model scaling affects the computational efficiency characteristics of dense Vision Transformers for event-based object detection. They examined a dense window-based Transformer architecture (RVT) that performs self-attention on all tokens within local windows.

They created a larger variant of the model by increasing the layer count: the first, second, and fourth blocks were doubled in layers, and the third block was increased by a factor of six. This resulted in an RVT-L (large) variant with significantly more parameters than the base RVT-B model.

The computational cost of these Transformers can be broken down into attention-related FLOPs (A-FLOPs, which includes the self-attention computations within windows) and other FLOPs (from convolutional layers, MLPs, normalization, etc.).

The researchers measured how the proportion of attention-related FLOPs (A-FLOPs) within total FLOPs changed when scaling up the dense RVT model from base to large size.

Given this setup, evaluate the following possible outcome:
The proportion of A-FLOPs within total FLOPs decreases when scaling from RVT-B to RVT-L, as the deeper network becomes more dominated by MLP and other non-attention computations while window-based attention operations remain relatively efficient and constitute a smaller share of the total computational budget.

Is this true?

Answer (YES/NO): NO